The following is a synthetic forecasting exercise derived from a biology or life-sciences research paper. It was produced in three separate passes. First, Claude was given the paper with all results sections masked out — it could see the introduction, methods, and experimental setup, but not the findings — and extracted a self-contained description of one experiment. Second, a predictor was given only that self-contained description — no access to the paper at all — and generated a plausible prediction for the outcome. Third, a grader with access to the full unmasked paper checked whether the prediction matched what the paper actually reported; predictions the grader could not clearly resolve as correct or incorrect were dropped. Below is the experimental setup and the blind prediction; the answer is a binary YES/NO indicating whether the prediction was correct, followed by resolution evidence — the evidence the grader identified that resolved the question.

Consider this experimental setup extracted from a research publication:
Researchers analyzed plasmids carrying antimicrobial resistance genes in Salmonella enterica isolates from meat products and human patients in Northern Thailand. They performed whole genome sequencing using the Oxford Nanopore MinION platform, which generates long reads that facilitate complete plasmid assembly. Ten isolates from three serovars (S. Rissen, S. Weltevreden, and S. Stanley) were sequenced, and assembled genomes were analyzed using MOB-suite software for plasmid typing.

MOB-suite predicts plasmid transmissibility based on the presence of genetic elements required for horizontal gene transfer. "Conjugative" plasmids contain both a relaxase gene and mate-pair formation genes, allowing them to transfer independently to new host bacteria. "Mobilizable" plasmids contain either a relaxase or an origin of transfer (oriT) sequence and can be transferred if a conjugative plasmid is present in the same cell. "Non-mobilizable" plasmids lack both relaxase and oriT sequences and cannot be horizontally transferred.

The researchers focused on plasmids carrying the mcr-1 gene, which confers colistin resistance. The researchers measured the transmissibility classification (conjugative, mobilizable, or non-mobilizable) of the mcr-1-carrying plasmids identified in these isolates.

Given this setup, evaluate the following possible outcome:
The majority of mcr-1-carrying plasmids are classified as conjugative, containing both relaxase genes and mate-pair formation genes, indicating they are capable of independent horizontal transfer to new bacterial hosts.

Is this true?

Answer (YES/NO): NO